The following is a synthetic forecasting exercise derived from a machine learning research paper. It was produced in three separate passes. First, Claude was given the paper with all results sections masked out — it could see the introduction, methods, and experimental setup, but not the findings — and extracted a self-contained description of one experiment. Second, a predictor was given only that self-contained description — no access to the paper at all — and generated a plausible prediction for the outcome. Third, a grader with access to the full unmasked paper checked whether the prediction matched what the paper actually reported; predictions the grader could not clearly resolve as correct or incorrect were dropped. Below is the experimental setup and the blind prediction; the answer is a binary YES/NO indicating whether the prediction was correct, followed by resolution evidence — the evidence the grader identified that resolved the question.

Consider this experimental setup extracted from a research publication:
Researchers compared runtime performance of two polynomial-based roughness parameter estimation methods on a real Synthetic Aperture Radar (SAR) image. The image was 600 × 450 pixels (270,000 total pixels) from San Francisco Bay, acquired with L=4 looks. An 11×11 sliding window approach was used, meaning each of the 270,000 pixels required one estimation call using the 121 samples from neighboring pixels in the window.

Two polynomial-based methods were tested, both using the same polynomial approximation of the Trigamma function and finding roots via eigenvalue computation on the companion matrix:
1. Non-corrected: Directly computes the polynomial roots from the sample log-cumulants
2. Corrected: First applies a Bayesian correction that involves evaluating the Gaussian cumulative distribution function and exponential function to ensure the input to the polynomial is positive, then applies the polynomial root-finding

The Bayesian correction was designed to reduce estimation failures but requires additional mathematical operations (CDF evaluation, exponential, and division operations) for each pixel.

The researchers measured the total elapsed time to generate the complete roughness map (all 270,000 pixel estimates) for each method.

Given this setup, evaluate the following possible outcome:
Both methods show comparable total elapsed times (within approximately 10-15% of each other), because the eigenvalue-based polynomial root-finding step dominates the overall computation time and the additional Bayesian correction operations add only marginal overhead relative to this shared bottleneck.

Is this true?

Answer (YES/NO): NO